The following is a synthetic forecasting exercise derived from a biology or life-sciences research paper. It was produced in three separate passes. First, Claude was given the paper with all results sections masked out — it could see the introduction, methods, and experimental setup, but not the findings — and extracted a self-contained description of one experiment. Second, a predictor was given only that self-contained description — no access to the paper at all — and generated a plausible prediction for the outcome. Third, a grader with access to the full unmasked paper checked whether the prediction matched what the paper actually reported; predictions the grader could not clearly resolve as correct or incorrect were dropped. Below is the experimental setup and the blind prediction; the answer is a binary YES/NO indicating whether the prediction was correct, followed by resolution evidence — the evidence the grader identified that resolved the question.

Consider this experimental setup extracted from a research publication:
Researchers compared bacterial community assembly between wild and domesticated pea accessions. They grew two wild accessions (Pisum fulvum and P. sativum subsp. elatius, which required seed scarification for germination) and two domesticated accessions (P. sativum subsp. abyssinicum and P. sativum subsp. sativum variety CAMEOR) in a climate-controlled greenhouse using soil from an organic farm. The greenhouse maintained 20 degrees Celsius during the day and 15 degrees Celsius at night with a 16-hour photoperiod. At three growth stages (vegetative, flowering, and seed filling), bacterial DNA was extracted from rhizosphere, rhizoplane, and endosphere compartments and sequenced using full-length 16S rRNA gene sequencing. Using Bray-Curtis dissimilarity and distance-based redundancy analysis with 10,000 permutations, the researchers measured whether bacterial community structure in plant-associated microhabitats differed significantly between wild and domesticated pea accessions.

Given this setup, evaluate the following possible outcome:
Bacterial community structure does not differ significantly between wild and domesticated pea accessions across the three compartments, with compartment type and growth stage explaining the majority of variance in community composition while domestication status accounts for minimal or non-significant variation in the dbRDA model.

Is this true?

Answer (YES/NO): NO